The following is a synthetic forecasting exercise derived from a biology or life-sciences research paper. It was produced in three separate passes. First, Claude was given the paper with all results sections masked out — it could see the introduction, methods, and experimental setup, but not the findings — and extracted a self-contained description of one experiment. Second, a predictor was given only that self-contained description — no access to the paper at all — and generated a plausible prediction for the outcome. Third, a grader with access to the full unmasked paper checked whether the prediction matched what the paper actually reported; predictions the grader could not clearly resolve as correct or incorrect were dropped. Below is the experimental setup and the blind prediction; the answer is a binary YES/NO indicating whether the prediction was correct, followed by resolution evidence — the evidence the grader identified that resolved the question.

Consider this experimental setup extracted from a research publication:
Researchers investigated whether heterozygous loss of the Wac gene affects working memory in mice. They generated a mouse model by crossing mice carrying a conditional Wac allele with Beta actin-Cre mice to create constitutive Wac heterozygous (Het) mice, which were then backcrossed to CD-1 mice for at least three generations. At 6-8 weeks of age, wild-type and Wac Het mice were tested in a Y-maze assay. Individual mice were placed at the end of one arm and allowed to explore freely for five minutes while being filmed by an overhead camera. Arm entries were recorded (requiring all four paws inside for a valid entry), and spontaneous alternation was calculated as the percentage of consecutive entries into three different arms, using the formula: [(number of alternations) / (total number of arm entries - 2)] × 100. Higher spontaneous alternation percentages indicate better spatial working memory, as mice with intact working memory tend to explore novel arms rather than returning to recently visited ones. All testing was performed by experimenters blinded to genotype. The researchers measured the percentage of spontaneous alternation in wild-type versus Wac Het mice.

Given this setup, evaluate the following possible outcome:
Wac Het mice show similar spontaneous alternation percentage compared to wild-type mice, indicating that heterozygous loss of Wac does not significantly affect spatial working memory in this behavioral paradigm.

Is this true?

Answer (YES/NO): NO